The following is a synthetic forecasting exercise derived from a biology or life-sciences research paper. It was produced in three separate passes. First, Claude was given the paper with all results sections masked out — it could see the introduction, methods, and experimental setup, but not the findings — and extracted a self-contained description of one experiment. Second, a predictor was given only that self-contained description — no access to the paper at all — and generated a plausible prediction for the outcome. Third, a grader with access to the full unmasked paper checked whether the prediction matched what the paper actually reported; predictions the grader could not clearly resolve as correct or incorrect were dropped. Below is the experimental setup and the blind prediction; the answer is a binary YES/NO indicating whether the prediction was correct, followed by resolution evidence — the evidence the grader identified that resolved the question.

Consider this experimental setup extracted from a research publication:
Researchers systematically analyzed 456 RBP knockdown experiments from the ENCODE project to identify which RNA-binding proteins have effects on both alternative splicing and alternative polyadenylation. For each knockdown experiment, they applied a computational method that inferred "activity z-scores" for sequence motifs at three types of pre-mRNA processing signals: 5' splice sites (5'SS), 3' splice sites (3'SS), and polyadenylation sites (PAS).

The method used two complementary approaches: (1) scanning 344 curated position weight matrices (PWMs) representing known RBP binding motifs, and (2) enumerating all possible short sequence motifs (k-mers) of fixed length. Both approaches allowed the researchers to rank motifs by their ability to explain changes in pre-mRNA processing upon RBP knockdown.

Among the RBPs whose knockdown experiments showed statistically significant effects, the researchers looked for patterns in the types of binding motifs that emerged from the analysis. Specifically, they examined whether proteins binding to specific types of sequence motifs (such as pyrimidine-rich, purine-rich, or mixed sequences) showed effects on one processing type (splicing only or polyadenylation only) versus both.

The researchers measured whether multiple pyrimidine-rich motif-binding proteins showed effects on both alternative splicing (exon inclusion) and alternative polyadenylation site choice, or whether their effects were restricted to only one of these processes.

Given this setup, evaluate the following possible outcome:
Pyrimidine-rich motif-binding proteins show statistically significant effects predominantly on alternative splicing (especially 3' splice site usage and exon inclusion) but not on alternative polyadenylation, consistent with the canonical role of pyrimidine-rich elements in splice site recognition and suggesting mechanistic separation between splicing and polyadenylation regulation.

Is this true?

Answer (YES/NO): NO